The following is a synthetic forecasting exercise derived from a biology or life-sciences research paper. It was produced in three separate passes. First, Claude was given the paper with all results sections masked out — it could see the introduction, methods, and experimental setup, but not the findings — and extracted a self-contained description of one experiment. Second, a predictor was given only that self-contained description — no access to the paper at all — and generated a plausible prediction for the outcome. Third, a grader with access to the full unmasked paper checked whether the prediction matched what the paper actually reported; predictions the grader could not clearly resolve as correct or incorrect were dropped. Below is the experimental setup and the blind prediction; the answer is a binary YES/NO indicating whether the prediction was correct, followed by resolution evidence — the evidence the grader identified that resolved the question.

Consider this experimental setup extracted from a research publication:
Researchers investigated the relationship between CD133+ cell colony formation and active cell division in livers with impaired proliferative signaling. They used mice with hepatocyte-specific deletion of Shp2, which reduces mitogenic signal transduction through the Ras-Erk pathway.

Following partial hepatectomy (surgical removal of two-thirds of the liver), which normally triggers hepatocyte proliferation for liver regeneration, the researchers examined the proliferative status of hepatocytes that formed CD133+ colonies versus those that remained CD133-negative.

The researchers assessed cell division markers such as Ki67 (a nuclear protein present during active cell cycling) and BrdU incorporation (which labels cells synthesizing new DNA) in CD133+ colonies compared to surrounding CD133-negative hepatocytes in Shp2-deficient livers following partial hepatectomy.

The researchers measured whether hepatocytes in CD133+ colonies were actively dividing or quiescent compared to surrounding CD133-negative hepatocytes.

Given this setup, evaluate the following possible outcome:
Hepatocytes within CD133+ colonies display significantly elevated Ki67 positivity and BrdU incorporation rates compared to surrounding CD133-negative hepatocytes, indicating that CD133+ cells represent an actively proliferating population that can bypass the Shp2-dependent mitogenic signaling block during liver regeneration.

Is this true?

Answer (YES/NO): YES